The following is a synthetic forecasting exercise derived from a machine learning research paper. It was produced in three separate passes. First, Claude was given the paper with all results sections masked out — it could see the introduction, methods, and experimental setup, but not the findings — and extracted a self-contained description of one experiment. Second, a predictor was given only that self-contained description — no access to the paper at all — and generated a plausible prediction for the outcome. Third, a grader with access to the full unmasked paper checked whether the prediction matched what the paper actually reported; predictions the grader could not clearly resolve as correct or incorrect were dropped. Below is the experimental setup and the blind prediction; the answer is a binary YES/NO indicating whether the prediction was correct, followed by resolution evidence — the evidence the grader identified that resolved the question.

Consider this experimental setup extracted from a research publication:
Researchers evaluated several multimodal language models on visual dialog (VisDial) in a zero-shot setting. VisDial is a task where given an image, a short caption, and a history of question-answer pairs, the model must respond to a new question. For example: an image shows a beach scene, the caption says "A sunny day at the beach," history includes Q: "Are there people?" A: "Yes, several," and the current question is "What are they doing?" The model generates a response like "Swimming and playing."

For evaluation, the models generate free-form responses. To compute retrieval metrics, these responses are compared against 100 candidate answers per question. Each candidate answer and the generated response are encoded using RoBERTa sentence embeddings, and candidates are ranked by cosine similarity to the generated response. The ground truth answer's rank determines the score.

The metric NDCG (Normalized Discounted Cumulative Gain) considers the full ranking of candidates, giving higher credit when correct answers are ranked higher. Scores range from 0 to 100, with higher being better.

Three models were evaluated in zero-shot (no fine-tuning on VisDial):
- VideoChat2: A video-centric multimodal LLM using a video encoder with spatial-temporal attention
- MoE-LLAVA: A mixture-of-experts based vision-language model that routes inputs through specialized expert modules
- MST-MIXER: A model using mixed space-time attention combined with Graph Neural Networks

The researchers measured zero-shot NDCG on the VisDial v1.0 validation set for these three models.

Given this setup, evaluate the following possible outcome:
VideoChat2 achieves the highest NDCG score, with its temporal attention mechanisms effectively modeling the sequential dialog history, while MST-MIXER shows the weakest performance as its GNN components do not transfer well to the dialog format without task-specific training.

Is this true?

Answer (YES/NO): YES